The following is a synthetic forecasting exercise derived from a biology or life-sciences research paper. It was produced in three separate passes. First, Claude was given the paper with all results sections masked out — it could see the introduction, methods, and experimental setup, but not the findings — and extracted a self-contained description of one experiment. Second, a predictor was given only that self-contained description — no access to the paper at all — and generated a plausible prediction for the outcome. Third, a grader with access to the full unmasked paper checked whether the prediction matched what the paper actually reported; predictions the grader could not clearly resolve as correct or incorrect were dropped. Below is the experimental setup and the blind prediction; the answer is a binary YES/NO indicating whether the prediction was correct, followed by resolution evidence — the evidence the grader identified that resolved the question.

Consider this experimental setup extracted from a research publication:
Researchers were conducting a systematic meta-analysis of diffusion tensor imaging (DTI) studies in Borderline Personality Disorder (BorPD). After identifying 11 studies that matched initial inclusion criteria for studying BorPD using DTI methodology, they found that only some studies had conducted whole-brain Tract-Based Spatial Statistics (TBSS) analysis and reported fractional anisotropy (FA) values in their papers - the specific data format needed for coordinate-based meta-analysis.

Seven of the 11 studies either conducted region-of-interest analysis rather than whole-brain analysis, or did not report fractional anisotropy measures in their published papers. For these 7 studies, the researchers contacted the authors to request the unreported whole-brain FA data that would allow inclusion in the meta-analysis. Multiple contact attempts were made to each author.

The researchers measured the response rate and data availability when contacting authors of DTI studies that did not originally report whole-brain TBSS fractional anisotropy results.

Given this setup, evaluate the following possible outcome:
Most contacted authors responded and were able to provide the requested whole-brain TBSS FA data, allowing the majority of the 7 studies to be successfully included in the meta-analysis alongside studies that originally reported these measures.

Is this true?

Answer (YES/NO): NO